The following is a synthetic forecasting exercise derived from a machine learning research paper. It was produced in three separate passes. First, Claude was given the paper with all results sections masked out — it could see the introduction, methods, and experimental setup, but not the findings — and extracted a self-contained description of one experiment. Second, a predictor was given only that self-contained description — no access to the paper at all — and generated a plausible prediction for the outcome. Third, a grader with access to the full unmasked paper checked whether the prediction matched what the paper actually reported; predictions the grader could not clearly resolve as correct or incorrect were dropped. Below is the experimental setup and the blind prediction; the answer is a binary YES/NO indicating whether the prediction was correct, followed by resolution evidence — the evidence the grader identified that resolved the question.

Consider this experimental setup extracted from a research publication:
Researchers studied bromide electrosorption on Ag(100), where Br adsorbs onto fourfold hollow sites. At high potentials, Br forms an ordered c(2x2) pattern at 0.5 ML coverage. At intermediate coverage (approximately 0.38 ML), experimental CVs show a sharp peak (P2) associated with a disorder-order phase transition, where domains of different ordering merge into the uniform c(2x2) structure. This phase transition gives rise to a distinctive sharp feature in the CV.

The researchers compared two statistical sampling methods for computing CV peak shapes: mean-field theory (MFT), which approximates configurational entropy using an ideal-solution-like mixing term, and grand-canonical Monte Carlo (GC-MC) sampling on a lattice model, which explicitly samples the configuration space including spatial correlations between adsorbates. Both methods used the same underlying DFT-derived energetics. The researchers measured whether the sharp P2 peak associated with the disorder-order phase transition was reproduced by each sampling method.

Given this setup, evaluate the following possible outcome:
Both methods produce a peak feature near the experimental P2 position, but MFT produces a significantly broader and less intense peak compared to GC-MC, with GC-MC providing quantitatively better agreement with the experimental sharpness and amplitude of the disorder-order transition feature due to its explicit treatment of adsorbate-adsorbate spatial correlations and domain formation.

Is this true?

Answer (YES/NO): NO